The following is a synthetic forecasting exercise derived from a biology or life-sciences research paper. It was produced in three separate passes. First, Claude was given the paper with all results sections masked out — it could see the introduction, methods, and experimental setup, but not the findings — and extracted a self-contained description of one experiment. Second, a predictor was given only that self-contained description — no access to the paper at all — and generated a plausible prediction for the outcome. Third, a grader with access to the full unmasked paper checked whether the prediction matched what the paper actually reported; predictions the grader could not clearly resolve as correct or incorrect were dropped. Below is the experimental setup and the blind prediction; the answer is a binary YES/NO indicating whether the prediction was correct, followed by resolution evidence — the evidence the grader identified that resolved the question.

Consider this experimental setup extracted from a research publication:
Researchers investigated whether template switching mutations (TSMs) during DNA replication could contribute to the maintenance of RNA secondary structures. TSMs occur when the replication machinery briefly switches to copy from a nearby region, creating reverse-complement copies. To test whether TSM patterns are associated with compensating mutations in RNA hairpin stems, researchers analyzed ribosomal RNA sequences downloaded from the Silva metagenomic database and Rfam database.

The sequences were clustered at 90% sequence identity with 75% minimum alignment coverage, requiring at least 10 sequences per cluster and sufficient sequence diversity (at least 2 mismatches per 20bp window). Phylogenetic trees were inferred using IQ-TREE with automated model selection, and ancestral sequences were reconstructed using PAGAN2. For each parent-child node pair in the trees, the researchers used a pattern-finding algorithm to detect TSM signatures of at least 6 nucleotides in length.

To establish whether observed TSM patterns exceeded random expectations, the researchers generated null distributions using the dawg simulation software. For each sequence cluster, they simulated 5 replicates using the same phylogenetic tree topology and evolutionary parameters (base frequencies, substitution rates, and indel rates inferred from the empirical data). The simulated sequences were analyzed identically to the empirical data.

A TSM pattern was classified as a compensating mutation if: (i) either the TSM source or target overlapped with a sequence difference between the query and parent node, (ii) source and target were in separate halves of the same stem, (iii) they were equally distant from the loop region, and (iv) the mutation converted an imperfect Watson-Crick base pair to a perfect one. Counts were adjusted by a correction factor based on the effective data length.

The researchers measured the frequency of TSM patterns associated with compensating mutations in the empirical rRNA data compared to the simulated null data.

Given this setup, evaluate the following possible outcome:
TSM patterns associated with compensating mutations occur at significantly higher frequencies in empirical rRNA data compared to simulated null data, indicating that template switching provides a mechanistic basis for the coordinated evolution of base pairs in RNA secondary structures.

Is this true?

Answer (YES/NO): YES